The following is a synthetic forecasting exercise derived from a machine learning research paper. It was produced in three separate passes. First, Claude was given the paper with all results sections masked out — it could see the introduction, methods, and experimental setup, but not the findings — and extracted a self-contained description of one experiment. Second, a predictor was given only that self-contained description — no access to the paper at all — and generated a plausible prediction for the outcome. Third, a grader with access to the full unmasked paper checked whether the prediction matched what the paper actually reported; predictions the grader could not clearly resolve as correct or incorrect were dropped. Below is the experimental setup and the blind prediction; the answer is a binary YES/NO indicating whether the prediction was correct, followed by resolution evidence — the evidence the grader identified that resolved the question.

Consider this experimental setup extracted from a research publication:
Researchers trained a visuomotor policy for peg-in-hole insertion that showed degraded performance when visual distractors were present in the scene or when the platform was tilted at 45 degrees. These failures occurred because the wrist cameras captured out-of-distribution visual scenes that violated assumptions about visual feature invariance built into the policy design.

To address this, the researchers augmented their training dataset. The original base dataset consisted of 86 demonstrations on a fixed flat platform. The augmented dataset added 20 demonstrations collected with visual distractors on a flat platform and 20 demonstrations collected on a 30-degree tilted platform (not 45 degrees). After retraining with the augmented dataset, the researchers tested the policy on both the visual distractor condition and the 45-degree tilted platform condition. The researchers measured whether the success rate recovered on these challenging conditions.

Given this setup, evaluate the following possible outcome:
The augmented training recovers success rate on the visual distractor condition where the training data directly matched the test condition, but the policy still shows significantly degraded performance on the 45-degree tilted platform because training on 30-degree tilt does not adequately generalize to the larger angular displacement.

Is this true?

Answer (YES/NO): NO